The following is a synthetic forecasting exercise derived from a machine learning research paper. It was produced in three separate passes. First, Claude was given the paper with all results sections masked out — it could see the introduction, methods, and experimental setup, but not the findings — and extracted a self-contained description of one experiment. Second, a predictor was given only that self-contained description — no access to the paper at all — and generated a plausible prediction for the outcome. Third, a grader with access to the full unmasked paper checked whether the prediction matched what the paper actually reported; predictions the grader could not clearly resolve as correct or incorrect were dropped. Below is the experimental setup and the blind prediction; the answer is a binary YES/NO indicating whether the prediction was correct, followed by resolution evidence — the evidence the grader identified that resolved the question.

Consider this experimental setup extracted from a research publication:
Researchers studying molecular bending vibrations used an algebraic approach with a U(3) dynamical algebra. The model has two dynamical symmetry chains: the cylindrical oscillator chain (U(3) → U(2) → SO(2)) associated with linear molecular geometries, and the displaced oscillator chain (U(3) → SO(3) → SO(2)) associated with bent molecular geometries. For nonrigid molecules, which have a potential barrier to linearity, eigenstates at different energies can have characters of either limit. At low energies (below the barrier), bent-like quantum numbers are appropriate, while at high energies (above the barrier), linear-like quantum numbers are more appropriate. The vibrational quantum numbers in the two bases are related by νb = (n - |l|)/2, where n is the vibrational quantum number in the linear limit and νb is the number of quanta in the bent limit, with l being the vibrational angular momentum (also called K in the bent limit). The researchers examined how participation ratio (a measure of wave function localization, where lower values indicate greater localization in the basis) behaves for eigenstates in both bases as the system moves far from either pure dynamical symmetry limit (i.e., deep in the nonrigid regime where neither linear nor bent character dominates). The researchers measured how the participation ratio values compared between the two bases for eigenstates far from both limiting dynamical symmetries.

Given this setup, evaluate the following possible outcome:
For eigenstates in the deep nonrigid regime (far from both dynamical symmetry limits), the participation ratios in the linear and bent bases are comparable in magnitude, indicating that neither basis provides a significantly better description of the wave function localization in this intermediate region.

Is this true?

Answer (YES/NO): YES